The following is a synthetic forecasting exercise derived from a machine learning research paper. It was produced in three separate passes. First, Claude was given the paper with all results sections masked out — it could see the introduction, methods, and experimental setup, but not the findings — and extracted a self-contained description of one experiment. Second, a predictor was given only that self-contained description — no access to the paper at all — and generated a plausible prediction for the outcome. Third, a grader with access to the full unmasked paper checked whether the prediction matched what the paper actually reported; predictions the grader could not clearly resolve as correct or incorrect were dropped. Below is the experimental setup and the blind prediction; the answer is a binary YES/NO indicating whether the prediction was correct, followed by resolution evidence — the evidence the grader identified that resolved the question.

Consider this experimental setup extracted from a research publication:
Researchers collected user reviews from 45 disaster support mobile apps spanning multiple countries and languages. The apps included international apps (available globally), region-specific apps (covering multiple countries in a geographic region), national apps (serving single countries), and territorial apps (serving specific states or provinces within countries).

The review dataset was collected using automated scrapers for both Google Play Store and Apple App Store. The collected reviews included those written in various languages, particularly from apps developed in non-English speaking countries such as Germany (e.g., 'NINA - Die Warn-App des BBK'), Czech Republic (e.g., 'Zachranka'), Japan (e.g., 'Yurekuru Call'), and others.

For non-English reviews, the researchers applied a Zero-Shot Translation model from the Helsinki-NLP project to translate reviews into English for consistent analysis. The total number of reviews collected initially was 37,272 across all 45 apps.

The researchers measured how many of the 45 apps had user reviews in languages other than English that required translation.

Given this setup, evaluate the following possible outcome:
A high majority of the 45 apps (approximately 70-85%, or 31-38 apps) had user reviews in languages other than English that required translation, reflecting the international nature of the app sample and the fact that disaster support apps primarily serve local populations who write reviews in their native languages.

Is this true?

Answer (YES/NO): NO